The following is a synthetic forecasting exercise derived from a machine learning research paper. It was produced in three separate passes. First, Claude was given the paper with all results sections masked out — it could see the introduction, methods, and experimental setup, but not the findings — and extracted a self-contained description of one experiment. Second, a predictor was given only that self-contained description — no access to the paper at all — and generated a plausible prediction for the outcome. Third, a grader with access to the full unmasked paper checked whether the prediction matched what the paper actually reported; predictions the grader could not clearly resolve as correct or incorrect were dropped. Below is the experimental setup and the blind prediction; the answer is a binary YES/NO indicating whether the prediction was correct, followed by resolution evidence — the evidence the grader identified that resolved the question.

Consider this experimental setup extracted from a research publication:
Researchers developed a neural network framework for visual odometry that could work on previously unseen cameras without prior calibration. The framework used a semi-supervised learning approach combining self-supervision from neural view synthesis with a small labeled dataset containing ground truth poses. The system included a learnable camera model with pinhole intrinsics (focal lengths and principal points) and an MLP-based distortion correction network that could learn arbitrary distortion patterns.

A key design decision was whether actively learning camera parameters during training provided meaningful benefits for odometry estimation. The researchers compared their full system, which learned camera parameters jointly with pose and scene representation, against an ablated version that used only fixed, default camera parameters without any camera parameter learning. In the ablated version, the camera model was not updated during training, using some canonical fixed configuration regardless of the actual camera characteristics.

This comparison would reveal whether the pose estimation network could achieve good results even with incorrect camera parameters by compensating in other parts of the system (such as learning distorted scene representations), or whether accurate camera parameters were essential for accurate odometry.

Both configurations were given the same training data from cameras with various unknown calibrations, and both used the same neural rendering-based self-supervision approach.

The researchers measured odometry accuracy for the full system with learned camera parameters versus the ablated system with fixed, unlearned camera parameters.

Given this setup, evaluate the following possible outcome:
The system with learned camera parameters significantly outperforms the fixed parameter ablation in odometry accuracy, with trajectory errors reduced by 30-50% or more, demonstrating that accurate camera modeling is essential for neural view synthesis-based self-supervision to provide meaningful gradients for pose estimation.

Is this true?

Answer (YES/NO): NO